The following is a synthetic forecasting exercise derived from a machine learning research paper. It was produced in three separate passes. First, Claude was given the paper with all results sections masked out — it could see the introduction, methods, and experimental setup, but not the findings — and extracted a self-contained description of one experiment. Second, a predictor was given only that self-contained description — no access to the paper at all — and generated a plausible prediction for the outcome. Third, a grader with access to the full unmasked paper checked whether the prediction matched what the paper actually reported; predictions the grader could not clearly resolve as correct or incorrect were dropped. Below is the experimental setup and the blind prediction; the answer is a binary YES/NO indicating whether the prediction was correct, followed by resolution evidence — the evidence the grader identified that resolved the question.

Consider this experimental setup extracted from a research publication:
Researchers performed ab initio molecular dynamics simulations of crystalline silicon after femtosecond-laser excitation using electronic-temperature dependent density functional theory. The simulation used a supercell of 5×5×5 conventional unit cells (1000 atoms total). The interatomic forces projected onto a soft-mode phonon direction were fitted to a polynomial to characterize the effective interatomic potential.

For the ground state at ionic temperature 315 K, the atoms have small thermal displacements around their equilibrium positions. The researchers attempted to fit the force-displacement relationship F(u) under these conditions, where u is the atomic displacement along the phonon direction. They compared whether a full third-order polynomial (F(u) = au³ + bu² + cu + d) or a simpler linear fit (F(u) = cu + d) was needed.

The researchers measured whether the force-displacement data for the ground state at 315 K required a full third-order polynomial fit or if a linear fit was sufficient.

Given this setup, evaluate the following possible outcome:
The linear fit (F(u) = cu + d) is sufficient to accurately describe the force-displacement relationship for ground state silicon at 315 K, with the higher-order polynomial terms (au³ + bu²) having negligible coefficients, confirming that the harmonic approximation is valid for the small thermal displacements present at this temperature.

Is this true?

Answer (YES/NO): YES